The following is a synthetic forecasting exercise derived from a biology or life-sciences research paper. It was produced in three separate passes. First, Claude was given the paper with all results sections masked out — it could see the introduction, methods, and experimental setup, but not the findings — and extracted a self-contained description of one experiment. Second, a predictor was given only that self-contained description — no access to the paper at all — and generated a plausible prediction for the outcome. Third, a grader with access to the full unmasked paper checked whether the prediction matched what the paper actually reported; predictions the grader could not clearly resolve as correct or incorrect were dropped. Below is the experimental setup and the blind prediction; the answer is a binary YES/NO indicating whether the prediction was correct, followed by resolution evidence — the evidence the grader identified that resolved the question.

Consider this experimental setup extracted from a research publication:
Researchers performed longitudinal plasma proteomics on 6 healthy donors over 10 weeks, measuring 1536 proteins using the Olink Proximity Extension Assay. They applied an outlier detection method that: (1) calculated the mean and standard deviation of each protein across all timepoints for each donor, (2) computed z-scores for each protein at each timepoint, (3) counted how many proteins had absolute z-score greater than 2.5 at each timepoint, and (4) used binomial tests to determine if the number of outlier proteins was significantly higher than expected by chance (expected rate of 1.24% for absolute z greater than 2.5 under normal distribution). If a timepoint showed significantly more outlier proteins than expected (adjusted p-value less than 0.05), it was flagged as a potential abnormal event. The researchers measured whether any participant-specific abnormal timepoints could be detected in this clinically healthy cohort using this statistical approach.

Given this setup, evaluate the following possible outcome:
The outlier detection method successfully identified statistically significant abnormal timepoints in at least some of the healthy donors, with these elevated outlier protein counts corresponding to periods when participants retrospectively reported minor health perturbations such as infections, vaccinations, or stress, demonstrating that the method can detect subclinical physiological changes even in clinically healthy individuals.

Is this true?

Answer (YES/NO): NO